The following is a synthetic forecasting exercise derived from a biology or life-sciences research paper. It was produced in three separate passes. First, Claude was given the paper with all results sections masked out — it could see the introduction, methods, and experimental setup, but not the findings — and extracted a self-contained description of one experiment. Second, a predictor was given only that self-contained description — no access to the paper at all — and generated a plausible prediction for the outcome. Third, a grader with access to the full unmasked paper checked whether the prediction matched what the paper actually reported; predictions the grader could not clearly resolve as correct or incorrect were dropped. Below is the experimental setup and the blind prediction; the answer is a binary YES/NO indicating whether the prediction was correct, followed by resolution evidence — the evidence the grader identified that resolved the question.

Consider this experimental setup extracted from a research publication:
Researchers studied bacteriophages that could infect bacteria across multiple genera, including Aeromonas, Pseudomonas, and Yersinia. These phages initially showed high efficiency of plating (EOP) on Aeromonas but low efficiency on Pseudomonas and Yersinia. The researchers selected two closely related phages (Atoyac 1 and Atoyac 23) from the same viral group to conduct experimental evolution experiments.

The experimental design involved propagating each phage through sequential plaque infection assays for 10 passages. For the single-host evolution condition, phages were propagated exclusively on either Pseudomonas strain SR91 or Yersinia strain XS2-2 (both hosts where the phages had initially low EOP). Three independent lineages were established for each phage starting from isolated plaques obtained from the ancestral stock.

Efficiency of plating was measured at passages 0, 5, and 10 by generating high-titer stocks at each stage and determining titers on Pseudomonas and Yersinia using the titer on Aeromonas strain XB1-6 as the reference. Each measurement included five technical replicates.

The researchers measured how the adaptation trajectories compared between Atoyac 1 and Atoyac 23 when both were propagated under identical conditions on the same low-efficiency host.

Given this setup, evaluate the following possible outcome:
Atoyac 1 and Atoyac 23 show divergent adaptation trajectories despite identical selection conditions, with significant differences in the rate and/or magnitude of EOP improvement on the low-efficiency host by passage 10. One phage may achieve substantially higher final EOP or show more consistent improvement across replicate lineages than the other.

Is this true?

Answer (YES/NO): YES